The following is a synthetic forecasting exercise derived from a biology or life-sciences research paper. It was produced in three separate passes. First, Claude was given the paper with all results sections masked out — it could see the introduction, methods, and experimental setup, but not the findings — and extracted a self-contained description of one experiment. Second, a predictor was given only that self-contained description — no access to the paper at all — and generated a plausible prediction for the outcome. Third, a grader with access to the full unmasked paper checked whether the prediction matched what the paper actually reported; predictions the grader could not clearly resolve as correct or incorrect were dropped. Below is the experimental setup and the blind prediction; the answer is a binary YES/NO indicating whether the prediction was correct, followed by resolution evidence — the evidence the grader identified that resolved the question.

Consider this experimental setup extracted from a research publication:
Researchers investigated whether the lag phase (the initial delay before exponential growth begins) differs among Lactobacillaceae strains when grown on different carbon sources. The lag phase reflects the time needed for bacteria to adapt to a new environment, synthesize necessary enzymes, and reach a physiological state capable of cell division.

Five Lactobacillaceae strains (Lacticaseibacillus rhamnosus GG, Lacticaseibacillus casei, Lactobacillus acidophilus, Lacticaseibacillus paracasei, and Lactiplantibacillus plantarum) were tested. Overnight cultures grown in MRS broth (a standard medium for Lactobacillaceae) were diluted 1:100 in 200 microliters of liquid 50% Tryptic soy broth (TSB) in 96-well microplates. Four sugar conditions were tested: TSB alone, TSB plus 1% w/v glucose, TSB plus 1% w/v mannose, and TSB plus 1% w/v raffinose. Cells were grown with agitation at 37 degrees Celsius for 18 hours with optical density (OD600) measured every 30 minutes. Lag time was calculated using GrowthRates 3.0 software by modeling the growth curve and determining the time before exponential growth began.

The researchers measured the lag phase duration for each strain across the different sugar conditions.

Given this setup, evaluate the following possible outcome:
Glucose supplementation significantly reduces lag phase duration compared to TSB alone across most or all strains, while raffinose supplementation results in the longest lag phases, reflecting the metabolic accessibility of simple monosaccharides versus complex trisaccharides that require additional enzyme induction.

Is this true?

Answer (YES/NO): NO